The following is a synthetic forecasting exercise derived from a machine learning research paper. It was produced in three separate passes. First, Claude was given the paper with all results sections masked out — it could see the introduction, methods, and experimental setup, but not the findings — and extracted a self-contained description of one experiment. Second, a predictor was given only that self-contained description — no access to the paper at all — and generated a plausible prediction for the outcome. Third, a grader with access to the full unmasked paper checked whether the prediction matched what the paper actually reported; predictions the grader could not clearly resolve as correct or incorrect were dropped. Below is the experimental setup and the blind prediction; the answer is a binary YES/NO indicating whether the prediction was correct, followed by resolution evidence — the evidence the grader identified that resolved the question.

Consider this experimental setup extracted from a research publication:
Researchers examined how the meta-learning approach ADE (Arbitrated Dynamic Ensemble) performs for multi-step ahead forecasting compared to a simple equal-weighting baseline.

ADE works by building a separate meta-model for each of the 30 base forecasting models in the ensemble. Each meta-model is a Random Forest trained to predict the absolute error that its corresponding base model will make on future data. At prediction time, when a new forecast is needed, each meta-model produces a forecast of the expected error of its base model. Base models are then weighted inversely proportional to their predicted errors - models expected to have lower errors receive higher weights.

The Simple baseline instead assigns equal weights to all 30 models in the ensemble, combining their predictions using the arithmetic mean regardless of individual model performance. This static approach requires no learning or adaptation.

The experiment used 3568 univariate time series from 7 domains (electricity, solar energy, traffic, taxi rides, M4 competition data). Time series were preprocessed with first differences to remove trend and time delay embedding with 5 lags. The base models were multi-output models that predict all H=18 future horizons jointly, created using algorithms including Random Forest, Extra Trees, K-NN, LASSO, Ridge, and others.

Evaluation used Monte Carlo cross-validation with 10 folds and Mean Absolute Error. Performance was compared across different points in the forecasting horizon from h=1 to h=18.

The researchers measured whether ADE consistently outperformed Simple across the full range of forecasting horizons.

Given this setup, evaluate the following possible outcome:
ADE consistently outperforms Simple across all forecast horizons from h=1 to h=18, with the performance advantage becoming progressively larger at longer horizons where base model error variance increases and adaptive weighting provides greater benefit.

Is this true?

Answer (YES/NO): NO